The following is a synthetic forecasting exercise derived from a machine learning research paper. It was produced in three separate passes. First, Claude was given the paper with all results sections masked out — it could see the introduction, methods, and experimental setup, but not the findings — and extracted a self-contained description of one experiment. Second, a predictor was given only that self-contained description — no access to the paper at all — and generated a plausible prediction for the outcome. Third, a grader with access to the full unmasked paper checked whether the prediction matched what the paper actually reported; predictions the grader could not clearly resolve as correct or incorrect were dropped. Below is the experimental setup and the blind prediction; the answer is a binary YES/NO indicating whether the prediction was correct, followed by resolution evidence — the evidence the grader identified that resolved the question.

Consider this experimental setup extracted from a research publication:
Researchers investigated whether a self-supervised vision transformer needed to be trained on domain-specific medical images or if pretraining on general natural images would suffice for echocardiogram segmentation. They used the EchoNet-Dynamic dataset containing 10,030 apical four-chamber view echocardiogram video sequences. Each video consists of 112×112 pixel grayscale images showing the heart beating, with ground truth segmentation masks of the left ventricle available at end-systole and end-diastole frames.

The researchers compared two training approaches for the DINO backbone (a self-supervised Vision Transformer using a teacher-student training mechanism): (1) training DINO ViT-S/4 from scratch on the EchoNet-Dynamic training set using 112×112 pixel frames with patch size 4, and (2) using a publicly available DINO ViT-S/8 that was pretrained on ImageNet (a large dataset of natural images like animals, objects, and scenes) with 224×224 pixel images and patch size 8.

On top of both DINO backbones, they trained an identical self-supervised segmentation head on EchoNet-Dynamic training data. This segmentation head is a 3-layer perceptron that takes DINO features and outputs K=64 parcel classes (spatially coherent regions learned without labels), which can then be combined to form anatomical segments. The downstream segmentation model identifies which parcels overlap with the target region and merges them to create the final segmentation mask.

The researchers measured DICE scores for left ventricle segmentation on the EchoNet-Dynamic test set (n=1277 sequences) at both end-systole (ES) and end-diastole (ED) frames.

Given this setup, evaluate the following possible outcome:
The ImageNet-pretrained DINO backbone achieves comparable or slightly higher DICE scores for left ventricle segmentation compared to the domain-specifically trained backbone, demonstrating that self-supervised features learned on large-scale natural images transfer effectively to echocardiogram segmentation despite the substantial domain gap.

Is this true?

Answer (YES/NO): NO